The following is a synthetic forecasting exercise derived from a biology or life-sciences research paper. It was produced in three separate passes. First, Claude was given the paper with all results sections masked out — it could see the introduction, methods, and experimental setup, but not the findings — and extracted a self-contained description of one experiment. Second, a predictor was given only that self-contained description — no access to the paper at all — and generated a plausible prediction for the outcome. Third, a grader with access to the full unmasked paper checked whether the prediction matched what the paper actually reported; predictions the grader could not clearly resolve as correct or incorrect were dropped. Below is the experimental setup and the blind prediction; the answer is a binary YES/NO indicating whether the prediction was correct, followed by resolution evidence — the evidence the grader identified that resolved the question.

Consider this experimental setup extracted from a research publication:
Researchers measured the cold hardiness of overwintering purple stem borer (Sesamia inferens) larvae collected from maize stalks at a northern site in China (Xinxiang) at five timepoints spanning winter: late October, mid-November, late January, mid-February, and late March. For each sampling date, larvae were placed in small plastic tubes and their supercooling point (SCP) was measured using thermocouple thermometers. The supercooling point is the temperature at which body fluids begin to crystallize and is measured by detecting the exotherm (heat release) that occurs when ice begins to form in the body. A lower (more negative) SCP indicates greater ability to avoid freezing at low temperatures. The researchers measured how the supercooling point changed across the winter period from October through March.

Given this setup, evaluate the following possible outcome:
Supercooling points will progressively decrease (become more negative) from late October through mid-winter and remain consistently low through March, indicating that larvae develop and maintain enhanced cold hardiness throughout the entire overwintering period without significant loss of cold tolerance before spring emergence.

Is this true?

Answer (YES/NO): NO